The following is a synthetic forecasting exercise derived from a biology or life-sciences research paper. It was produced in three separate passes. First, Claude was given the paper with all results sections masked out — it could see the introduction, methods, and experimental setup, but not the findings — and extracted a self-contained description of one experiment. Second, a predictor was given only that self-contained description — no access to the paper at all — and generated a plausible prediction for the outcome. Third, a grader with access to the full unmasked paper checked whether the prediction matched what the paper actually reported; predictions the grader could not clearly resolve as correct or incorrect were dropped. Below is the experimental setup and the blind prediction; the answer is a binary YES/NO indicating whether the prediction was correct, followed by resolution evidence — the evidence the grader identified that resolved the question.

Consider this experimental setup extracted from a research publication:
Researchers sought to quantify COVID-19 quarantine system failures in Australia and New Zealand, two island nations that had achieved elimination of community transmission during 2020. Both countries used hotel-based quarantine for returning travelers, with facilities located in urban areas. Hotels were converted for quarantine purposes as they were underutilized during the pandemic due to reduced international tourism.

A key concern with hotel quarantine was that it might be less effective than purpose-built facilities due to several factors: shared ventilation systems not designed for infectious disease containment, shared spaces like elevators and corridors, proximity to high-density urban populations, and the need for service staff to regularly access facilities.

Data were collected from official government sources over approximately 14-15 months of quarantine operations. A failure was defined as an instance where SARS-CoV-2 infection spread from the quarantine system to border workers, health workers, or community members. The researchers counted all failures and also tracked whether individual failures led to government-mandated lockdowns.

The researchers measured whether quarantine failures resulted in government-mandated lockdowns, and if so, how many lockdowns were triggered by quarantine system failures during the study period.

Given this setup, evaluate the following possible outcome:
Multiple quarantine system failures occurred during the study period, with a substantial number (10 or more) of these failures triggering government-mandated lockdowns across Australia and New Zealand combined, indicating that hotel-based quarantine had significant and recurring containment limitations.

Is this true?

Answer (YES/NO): NO